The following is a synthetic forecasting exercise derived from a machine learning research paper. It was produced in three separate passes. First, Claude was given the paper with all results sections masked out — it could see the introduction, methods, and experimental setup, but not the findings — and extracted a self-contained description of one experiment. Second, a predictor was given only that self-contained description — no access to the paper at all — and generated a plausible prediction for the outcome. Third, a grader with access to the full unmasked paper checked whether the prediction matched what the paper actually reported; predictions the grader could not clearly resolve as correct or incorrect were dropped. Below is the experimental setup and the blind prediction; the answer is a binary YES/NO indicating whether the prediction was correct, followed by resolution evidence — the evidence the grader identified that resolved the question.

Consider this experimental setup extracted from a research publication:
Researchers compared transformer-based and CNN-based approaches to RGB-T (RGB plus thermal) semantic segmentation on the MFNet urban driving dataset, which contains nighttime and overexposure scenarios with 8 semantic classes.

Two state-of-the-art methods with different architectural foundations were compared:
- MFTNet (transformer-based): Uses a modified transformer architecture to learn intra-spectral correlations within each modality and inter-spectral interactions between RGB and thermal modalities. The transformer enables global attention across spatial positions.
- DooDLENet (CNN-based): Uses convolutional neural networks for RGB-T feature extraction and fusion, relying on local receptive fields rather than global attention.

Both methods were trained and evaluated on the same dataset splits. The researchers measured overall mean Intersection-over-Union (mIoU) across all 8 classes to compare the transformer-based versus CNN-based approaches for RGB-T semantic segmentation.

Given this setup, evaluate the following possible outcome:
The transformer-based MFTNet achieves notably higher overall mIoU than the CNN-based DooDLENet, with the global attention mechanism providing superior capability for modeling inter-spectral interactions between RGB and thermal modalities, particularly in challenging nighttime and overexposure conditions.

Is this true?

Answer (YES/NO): NO